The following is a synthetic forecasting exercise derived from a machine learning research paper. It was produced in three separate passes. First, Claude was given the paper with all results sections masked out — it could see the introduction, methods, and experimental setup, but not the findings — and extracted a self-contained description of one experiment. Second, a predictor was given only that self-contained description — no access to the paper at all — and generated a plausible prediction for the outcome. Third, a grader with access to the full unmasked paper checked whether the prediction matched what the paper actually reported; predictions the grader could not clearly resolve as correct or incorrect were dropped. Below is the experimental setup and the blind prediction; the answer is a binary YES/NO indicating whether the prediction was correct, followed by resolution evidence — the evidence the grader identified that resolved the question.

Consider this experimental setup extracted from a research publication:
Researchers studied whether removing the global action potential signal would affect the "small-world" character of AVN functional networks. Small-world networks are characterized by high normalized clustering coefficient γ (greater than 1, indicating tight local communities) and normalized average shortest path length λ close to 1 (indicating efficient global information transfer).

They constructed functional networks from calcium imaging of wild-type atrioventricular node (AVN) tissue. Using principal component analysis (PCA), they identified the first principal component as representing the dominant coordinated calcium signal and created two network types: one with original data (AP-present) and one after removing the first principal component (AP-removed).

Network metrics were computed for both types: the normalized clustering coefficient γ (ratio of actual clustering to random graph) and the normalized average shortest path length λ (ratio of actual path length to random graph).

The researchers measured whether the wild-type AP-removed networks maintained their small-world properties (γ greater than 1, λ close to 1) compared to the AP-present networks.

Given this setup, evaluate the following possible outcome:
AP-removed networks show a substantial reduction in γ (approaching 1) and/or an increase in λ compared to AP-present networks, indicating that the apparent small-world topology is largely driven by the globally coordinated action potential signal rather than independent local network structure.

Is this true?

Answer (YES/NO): YES